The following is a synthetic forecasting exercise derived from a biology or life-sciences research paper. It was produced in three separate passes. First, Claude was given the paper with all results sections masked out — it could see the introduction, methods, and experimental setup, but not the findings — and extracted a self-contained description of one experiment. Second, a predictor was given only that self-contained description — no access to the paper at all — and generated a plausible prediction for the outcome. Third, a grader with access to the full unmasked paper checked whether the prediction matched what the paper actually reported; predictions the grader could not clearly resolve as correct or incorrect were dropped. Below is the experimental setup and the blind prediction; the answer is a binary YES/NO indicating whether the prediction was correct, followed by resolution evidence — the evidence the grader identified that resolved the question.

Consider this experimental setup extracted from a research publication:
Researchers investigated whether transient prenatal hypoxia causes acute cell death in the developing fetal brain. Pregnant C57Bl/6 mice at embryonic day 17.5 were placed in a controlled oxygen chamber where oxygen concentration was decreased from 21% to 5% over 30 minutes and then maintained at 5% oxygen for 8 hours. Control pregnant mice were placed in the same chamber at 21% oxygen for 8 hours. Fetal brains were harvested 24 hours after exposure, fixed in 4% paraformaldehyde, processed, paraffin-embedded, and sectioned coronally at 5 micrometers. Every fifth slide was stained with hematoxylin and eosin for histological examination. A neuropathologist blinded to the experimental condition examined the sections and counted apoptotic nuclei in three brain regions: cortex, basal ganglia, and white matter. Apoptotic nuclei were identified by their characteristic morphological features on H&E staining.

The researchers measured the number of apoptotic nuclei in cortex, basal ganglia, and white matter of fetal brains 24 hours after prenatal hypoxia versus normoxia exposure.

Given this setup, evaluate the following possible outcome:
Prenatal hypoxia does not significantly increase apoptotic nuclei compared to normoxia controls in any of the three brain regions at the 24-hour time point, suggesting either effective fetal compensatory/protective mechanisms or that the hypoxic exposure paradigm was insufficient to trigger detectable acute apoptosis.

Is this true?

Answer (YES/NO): YES